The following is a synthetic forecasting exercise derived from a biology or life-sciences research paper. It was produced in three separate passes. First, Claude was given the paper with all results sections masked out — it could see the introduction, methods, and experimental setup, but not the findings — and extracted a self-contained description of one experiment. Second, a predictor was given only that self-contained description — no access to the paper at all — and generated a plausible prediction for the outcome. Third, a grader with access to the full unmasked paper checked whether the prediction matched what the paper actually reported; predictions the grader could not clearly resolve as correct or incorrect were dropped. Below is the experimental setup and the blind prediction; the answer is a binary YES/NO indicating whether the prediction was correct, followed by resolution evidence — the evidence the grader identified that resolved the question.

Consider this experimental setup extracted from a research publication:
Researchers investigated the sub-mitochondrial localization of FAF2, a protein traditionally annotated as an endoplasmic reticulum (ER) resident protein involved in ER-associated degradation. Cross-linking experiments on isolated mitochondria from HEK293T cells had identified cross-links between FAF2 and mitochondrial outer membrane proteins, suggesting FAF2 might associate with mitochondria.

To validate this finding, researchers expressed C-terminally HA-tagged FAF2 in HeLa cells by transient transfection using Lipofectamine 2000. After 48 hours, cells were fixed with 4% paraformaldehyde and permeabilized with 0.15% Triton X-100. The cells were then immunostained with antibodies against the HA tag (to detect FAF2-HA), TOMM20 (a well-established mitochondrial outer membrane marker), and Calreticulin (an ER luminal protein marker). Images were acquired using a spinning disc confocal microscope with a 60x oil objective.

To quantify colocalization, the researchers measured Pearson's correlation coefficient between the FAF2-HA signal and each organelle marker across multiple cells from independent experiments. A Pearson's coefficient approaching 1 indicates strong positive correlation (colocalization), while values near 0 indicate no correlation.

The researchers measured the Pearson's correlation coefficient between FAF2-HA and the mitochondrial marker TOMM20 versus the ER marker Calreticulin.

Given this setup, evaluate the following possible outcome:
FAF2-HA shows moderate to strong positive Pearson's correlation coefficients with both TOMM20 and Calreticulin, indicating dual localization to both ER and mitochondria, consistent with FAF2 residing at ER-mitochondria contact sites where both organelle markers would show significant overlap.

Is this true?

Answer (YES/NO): YES